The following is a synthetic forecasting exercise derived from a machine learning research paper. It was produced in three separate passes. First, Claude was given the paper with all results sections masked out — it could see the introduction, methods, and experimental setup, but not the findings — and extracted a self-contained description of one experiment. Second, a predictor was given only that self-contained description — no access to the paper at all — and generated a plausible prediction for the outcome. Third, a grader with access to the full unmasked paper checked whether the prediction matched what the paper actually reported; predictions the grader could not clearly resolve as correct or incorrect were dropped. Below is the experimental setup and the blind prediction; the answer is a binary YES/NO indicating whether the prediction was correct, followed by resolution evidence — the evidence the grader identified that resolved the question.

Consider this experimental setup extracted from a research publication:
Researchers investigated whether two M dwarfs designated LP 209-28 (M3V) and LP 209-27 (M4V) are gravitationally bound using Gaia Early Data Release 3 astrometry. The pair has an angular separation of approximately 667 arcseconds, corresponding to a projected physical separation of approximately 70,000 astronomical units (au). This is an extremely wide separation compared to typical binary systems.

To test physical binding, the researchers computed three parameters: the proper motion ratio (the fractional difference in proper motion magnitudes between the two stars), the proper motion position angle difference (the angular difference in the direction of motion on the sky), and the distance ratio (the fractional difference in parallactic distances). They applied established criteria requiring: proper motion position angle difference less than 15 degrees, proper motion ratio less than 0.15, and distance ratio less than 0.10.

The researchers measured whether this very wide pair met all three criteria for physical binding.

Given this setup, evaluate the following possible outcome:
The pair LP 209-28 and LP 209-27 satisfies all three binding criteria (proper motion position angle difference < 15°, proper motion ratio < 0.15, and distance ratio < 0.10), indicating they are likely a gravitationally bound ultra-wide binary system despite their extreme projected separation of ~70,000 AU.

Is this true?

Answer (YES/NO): NO